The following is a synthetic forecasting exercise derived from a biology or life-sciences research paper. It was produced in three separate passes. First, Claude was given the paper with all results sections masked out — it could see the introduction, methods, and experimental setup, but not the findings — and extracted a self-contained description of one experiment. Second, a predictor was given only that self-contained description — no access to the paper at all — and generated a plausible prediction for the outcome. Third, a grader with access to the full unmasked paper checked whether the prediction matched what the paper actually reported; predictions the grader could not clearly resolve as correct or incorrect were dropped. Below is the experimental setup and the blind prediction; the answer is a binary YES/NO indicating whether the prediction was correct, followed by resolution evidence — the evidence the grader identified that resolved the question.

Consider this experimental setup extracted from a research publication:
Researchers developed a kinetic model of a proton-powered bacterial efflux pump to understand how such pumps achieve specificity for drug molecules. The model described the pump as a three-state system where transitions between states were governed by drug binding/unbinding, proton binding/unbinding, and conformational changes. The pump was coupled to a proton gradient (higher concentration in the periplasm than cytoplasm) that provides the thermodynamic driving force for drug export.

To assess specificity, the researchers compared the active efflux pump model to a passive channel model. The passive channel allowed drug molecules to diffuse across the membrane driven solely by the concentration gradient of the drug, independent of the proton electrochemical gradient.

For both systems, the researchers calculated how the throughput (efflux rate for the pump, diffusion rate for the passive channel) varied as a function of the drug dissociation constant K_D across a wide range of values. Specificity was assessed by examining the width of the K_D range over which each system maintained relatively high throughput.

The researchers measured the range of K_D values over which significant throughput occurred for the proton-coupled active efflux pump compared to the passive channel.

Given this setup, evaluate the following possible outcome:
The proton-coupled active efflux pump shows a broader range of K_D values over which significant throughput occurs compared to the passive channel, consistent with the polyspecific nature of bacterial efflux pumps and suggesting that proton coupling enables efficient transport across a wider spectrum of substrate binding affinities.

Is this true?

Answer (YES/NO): NO